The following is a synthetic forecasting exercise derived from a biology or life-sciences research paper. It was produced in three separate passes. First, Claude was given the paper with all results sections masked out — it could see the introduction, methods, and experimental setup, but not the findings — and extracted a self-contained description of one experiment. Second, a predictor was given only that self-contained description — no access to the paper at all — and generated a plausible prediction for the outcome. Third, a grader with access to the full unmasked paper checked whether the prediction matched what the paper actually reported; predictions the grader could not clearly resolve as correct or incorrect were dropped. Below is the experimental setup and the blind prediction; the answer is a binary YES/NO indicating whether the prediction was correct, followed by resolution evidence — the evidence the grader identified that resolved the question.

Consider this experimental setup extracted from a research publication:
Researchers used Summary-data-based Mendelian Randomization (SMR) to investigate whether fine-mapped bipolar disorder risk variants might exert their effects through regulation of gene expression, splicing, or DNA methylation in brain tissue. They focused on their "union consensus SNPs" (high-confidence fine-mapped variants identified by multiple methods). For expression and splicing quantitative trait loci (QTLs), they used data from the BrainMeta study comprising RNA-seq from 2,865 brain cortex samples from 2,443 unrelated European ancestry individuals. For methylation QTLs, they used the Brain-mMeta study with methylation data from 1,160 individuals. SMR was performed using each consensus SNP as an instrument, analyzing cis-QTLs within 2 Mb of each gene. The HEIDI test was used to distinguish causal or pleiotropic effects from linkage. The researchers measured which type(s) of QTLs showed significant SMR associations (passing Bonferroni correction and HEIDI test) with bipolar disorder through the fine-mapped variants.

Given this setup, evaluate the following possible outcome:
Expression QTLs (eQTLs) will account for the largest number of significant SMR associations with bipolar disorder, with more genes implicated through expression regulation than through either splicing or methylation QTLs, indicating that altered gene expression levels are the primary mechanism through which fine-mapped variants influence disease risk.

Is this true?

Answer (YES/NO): NO